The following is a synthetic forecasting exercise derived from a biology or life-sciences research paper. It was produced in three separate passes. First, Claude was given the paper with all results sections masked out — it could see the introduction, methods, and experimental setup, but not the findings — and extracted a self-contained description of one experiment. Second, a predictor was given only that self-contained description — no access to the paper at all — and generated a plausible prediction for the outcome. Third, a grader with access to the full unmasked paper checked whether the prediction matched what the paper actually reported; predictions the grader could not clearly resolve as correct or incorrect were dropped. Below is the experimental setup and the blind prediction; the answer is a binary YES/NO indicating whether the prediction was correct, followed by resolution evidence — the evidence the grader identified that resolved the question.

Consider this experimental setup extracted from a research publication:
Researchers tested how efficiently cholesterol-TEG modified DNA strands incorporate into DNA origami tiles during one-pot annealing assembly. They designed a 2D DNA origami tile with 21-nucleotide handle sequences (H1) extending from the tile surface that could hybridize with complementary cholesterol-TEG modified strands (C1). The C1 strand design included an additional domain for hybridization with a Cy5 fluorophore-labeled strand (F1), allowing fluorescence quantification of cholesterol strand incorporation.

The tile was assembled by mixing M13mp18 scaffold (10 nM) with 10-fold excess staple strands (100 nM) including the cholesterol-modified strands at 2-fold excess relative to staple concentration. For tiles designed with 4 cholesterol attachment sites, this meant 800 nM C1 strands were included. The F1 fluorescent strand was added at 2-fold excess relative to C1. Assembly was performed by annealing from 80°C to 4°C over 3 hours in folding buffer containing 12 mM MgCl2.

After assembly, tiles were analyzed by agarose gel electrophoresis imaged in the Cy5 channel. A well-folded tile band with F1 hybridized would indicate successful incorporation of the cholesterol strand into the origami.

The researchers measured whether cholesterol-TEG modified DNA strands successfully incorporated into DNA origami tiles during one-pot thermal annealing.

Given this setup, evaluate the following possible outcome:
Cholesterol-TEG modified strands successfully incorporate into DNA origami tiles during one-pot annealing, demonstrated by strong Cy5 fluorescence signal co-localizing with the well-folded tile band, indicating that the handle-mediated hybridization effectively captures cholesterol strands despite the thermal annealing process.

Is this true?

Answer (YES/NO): YES